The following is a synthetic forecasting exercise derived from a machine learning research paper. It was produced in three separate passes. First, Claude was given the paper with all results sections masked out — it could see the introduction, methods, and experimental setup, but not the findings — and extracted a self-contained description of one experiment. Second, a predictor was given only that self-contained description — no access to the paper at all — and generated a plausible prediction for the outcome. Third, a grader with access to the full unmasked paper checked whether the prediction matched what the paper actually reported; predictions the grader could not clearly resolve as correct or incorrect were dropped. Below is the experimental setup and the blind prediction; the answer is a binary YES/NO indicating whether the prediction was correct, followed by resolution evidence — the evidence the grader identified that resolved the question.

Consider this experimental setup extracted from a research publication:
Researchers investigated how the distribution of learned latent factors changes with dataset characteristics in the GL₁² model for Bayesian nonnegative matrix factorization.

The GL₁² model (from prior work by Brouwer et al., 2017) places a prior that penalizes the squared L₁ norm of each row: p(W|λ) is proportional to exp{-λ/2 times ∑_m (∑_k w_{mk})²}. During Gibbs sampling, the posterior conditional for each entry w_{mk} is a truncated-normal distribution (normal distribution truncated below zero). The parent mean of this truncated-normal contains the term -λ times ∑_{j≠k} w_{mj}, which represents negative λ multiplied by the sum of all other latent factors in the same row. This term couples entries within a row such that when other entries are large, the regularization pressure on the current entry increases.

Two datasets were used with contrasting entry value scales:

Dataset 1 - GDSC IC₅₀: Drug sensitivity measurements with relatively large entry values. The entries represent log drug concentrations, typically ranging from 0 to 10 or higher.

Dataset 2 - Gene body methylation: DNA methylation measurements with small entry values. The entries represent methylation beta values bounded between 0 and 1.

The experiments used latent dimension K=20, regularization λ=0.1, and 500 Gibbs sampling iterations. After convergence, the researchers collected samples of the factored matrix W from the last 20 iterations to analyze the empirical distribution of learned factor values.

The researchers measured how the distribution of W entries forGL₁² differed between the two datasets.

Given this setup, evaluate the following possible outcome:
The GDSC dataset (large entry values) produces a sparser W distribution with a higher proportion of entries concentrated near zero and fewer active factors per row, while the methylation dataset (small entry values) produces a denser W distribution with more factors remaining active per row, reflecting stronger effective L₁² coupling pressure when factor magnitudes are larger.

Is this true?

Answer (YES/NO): NO